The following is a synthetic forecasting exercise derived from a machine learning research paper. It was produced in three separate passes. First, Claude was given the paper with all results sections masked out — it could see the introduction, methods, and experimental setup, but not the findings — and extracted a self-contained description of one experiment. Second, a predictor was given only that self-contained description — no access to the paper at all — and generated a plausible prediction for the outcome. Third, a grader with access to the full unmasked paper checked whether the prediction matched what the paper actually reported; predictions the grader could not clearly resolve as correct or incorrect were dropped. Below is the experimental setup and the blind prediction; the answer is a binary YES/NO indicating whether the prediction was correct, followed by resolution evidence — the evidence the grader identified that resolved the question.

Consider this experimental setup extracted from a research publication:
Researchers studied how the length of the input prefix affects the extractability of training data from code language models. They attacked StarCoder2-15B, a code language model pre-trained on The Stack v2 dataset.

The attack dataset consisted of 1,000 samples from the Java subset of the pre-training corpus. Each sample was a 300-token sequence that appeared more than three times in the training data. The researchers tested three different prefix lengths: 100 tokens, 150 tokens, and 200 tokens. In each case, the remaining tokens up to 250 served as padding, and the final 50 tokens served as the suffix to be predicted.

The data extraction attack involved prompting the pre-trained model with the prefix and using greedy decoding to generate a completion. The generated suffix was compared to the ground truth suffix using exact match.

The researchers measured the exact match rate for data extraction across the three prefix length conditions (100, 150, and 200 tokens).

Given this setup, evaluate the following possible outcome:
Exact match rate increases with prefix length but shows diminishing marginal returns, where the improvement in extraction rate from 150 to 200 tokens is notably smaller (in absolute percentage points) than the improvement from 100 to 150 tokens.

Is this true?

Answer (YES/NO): YES